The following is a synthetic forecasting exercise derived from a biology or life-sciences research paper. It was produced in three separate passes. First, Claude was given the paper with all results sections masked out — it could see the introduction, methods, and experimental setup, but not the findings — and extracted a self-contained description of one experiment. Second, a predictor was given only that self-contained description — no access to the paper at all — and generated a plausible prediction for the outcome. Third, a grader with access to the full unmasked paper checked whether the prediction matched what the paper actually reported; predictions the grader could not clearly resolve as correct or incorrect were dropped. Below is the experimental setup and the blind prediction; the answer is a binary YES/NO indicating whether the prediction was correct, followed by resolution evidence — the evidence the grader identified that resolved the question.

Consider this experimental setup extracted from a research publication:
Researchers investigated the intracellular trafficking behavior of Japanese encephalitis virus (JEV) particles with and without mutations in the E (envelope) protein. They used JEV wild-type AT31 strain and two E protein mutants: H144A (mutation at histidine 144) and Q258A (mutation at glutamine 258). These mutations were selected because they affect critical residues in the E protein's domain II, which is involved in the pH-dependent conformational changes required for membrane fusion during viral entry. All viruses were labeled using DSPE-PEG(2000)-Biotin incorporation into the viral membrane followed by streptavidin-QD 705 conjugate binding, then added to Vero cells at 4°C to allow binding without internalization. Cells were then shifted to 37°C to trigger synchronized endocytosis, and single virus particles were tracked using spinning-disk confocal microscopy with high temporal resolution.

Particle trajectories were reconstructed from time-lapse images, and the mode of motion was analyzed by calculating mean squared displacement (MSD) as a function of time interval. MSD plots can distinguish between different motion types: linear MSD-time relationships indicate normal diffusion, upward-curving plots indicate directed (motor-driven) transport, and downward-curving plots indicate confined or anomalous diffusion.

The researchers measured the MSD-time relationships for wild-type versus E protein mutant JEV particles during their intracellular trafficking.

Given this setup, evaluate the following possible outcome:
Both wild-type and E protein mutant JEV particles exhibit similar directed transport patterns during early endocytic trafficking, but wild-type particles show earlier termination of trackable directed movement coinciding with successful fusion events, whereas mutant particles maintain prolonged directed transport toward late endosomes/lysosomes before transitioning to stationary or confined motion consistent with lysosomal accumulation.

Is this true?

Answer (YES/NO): NO